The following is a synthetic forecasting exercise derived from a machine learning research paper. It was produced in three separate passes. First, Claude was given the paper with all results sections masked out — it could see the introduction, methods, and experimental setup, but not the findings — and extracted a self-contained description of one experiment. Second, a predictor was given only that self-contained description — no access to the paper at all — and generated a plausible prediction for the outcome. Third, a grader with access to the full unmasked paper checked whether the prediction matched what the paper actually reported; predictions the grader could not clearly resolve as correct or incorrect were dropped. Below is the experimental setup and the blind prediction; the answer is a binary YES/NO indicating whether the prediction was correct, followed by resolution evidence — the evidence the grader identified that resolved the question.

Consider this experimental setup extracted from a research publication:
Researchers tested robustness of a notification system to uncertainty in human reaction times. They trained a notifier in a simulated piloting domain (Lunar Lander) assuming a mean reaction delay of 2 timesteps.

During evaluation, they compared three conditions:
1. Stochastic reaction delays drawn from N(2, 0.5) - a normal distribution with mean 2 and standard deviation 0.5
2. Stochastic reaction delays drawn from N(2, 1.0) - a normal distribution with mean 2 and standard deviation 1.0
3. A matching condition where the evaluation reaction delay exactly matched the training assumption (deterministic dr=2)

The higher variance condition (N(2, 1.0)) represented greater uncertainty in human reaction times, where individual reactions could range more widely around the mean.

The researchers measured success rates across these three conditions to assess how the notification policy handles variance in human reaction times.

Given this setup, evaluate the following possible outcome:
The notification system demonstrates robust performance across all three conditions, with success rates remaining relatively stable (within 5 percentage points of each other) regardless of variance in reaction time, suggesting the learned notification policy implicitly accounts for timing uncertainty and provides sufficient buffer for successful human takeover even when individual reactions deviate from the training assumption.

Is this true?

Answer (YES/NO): YES